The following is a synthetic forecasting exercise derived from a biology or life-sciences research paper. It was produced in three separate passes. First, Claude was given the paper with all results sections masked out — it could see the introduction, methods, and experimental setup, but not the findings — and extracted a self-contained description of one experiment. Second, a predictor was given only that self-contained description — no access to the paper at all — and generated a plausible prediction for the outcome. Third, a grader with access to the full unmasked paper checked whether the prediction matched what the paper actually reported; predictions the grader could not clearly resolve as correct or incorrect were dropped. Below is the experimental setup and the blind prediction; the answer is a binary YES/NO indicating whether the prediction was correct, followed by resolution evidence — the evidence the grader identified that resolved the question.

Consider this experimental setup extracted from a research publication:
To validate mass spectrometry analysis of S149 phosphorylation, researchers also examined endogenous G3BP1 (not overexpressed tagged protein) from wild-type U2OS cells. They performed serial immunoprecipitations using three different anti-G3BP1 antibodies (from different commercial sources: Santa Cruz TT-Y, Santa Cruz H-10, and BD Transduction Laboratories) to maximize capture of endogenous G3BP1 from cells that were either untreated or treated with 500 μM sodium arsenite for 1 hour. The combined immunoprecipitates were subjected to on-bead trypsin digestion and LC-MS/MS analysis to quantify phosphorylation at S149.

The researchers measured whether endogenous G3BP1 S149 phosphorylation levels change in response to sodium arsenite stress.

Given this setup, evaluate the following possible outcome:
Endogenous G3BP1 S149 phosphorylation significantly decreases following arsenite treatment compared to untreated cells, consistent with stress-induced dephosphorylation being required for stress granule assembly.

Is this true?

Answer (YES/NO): NO